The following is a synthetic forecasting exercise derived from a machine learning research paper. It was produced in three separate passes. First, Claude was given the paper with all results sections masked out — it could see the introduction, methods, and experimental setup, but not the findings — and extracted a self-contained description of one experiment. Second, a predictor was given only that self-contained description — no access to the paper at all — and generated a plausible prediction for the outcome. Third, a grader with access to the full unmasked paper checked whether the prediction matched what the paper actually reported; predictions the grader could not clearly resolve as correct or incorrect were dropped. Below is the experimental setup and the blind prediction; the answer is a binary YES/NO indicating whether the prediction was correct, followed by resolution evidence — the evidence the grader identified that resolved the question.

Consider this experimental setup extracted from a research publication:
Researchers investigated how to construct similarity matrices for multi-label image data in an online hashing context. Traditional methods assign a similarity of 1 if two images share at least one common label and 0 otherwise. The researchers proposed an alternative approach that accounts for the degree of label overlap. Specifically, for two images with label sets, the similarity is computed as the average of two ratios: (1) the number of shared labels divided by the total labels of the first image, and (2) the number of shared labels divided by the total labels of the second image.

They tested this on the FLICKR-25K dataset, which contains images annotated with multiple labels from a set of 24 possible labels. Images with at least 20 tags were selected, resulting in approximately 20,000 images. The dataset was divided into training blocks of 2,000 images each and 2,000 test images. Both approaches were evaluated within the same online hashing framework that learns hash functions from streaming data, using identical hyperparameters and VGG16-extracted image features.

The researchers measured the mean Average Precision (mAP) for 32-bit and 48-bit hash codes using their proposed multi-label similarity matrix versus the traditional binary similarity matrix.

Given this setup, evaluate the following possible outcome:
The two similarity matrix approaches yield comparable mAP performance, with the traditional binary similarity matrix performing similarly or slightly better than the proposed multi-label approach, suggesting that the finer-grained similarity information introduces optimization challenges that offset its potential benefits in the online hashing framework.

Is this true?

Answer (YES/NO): NO